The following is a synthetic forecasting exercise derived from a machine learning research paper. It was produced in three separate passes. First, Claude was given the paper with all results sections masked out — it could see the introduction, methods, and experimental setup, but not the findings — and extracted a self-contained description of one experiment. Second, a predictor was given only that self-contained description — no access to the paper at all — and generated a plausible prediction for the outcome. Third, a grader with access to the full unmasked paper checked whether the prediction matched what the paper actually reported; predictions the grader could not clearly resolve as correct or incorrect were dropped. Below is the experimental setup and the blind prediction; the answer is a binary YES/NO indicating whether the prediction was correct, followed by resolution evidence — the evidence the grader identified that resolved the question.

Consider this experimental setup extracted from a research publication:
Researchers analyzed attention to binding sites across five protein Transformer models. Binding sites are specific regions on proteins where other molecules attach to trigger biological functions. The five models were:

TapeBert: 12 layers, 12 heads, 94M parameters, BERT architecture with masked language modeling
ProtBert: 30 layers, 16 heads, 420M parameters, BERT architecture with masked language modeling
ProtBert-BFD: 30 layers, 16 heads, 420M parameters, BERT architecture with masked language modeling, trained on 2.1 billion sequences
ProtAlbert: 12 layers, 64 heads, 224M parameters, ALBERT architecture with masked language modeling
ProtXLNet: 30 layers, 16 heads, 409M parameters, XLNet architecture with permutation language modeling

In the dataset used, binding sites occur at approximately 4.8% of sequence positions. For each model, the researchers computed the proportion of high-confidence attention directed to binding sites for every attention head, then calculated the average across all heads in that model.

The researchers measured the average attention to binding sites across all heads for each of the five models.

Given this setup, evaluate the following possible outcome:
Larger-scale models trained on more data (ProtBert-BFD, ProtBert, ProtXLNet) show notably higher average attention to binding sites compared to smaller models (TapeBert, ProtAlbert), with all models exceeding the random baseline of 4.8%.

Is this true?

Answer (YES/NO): NO